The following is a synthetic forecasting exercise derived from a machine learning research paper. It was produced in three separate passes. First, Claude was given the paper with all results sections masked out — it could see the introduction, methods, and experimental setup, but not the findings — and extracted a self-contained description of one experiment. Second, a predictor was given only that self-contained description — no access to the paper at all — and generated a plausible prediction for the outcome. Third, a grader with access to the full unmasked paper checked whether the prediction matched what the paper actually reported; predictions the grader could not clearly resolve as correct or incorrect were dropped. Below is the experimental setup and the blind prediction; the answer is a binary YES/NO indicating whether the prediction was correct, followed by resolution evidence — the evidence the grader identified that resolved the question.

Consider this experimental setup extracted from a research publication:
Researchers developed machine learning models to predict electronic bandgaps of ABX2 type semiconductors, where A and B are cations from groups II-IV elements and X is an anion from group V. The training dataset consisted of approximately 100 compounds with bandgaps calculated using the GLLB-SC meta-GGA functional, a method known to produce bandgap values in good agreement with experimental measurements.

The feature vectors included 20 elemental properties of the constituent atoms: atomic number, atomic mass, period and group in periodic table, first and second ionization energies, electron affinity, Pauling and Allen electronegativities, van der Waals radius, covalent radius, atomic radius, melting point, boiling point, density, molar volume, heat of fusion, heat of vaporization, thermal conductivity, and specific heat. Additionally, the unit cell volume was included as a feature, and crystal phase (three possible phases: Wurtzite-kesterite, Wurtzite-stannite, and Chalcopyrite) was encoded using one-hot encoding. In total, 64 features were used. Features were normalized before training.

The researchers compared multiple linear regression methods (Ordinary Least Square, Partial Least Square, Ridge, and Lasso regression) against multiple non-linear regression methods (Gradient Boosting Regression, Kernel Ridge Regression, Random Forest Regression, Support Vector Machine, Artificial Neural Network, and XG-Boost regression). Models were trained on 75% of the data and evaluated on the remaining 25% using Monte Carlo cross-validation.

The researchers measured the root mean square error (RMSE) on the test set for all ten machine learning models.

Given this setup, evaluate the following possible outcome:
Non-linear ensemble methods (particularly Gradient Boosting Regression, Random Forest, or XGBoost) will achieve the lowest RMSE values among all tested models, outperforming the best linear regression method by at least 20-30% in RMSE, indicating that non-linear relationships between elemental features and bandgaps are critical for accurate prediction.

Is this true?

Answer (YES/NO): YES